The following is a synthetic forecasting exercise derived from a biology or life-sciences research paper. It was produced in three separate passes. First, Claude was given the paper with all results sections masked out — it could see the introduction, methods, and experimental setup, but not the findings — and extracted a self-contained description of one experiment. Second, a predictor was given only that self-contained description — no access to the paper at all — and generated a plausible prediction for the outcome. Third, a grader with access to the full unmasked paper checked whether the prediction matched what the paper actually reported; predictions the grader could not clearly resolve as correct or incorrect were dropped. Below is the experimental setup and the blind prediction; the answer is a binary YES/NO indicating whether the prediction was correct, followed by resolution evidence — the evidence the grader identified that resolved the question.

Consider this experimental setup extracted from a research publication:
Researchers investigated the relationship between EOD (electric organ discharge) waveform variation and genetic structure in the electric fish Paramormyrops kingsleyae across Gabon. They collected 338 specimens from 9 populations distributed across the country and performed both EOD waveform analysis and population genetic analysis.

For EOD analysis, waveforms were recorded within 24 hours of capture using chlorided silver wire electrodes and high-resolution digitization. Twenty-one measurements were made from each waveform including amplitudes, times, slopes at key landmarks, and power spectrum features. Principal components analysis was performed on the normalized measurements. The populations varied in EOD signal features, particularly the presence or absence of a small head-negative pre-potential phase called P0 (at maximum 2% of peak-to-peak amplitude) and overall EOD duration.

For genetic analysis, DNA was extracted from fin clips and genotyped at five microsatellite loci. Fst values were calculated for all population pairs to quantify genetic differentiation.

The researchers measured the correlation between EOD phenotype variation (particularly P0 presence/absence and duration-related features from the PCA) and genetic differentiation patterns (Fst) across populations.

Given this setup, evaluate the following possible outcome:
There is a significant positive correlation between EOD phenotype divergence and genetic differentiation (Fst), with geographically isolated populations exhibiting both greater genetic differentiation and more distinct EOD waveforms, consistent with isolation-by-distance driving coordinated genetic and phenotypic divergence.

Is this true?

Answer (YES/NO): YES